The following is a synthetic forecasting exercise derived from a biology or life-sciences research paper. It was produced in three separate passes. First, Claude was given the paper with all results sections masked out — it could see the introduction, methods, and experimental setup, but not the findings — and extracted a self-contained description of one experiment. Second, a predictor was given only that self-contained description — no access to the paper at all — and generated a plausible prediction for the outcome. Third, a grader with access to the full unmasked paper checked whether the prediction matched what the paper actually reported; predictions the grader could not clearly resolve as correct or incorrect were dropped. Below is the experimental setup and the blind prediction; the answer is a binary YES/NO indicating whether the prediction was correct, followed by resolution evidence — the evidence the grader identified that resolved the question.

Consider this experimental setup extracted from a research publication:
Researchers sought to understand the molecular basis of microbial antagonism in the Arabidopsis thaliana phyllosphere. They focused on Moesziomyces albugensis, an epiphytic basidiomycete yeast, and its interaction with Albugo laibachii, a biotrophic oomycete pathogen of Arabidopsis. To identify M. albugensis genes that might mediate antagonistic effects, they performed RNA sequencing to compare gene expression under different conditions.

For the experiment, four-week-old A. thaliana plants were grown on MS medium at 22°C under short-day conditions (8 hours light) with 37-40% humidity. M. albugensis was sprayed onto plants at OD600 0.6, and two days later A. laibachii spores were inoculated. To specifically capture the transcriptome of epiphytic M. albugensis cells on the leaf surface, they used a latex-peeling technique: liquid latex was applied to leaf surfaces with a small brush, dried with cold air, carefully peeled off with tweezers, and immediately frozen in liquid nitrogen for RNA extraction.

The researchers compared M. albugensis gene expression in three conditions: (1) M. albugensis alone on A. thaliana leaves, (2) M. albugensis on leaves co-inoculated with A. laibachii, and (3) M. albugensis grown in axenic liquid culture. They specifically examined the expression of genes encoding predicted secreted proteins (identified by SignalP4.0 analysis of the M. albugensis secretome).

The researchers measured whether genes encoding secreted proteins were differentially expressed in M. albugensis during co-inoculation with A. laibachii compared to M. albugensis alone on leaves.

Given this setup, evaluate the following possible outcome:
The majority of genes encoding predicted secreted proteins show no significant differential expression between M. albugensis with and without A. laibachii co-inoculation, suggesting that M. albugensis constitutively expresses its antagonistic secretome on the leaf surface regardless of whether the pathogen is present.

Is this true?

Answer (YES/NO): NO